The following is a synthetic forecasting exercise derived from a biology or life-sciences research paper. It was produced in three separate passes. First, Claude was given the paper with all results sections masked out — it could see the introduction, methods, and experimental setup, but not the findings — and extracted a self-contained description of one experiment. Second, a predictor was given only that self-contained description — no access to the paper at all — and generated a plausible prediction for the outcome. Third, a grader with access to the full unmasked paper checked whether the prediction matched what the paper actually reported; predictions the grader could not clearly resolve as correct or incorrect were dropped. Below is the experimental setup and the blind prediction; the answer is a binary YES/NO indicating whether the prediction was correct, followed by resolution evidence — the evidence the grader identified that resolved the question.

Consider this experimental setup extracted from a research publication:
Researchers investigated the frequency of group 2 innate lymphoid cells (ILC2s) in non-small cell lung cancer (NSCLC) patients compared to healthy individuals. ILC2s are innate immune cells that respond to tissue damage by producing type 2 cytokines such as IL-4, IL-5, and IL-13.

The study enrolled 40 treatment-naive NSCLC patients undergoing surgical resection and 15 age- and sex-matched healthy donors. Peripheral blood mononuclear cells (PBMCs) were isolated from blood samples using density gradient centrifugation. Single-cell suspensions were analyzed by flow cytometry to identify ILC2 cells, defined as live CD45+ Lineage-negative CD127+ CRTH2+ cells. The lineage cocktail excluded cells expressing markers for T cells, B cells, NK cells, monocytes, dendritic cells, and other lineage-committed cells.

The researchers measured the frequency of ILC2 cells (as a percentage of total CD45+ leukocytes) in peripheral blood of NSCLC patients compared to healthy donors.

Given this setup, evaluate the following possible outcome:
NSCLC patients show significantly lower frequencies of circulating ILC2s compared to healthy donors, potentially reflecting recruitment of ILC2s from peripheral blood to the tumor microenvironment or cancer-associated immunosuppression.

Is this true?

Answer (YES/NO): NO